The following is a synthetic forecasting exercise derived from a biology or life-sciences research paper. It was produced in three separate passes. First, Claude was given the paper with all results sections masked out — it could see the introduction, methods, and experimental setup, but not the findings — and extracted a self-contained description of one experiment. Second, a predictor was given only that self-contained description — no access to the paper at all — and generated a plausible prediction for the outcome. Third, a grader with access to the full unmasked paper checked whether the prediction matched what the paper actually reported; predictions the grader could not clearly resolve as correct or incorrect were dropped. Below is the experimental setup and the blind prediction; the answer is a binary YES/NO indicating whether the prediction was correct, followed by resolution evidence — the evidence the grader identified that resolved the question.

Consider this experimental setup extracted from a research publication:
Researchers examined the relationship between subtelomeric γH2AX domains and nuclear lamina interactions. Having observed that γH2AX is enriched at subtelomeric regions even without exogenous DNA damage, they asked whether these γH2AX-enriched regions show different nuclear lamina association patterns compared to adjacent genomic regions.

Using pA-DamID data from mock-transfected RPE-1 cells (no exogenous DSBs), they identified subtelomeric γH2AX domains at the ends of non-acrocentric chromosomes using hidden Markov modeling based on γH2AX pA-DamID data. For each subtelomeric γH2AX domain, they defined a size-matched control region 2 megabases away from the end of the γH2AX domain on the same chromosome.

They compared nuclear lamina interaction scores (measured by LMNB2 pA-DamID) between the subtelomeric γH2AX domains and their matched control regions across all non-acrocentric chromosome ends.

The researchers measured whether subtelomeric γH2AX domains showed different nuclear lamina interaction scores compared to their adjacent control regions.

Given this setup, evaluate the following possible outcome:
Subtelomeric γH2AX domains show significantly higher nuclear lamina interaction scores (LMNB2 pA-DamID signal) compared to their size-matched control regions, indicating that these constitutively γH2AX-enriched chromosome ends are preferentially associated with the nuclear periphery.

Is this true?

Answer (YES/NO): NO